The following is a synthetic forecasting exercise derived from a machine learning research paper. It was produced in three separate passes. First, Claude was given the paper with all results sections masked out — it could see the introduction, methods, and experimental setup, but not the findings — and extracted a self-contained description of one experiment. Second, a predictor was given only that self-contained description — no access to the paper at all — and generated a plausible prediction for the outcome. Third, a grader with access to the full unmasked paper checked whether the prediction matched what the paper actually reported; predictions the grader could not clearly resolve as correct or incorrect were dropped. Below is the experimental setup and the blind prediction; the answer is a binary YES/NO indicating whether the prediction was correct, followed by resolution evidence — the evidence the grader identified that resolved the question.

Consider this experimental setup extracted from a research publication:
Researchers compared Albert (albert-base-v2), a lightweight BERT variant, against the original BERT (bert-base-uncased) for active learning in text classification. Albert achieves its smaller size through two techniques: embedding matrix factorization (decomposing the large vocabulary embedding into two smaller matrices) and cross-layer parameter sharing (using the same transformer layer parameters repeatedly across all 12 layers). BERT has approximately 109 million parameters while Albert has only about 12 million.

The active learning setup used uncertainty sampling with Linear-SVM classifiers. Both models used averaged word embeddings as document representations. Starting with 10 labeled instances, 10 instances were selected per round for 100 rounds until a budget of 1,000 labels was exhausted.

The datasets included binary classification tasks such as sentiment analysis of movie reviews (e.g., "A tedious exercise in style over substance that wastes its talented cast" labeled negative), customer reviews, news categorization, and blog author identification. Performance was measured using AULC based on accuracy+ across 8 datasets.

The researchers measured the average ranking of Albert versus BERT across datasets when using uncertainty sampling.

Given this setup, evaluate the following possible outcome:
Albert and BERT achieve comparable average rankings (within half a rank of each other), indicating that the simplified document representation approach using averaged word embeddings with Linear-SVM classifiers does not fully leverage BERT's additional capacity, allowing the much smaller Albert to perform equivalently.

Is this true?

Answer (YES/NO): NO